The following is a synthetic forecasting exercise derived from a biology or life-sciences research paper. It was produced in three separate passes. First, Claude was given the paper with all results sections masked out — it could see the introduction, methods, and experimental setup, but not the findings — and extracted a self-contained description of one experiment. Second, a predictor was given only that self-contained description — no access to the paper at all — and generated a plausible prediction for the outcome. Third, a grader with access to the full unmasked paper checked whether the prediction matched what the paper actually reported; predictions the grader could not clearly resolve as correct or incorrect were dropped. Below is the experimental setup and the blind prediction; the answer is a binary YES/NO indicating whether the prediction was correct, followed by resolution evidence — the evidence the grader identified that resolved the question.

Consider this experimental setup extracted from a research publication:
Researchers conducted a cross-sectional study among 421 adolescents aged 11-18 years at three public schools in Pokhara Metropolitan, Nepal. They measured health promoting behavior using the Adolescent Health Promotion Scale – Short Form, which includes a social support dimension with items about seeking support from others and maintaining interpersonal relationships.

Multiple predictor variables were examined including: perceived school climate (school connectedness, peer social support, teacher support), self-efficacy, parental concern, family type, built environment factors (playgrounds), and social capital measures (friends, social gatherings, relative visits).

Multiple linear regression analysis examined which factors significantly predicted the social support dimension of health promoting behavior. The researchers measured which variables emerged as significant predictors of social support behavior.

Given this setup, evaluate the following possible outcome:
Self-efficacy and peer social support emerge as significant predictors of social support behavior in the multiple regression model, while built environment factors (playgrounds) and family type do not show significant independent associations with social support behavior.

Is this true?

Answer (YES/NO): NO